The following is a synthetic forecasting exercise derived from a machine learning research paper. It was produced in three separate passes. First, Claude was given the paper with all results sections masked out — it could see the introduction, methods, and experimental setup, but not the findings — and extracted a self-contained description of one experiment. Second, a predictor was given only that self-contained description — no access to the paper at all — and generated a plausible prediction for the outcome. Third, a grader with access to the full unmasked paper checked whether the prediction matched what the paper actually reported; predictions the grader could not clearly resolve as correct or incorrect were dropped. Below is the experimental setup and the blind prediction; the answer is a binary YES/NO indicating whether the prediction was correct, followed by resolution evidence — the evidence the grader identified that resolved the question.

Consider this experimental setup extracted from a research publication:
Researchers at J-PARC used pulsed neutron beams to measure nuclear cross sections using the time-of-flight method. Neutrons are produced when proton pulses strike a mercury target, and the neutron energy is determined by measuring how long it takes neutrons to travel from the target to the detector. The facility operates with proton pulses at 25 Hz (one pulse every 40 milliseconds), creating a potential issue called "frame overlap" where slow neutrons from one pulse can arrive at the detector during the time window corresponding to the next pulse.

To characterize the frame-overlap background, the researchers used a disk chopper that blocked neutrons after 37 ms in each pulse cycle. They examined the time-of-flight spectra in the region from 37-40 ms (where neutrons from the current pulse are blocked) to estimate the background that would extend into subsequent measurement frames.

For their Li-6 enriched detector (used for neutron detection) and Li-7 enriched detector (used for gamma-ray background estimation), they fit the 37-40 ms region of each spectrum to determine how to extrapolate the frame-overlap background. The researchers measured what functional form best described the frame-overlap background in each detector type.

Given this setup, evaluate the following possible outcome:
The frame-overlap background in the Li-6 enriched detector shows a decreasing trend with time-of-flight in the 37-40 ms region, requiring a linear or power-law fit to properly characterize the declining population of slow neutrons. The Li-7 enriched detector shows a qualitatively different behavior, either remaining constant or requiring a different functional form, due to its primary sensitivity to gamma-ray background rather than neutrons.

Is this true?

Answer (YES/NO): NO